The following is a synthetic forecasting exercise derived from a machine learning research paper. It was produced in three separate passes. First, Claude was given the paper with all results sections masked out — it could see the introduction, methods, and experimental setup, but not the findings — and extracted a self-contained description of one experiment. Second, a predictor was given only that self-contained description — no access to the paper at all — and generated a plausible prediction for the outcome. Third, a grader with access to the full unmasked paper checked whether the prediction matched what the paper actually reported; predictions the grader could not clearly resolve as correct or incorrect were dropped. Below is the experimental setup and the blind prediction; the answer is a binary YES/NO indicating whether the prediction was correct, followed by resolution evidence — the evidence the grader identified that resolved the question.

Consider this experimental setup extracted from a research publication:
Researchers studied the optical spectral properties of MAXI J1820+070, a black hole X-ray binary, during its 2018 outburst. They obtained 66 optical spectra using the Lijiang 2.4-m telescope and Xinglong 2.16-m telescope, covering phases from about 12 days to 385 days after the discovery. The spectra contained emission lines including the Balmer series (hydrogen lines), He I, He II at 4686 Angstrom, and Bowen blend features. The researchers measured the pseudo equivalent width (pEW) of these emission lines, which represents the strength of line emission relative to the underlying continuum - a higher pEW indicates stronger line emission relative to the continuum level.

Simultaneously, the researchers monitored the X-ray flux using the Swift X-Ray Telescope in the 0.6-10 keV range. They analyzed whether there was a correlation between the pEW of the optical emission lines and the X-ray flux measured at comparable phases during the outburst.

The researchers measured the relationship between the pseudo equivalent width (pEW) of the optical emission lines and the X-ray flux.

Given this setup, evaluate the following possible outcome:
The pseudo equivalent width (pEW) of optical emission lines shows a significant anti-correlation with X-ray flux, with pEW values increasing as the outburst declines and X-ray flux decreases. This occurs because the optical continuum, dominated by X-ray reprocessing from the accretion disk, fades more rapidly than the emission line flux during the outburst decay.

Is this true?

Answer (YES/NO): YES